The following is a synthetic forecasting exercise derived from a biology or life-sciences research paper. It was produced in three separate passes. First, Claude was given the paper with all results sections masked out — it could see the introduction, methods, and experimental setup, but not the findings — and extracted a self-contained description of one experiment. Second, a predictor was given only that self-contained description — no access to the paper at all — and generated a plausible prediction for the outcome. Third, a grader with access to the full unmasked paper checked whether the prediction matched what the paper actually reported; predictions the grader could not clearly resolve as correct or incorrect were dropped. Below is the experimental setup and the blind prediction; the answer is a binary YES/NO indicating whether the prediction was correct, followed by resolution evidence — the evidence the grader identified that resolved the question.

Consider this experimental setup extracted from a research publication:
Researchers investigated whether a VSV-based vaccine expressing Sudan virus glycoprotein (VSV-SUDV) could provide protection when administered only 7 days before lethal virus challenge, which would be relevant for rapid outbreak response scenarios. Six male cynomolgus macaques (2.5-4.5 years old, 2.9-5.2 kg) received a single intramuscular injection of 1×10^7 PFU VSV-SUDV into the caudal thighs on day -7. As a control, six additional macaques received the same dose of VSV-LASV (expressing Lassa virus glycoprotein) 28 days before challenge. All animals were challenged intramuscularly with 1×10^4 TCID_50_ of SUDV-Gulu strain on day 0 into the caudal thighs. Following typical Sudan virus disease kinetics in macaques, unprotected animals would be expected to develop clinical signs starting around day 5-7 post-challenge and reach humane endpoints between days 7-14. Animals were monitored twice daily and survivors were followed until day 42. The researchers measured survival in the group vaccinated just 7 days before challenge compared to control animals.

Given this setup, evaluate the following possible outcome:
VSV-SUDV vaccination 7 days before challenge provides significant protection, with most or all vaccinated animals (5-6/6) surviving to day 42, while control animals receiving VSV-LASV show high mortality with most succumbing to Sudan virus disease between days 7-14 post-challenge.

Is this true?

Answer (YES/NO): NO